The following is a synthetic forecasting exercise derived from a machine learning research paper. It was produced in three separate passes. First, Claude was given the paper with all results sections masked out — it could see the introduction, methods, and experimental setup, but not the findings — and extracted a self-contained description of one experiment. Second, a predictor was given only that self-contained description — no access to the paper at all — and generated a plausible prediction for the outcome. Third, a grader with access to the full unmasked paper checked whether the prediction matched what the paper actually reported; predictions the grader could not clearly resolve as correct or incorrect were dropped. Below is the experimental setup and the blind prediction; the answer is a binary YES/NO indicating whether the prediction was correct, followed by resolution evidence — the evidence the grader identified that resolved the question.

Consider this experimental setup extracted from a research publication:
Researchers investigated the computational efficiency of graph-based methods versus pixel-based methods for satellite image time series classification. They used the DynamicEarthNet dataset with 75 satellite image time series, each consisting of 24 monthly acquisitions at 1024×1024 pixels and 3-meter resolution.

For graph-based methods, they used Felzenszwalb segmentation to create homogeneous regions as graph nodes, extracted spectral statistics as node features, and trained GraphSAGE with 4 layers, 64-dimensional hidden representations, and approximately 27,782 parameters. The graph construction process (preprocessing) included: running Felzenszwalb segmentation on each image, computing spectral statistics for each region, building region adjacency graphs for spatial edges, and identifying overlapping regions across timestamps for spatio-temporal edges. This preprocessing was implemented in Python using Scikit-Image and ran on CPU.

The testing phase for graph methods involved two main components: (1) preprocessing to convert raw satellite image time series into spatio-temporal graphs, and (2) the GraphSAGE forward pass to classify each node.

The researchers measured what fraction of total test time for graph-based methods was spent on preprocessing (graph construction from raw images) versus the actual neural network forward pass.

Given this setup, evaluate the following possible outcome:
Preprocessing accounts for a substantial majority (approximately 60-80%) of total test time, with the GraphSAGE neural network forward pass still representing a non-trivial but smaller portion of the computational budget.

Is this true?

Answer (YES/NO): NO